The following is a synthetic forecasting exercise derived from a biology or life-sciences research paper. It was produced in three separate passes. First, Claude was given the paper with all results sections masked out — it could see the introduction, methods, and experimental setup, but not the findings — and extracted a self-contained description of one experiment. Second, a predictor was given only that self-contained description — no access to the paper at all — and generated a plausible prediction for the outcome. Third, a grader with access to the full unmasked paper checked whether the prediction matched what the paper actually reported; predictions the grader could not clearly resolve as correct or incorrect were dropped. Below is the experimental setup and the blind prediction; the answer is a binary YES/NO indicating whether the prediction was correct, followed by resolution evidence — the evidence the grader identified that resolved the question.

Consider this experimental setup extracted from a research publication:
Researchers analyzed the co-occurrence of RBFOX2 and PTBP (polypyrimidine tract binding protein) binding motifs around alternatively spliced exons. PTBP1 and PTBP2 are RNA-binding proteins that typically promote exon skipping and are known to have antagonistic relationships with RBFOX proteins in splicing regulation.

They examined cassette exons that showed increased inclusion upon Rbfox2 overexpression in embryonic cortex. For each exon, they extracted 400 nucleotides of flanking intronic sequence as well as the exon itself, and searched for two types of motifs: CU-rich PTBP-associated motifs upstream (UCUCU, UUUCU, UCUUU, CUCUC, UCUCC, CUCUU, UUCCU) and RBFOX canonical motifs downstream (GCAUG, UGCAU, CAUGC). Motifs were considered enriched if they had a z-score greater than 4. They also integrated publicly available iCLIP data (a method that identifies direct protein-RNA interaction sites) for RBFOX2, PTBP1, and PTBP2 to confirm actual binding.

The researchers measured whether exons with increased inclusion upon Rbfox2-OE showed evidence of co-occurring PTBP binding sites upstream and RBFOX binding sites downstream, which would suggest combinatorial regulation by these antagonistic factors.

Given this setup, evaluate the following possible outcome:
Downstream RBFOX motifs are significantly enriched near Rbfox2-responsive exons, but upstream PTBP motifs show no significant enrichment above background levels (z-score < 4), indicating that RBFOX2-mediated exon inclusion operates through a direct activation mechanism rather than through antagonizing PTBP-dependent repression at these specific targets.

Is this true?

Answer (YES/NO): NO